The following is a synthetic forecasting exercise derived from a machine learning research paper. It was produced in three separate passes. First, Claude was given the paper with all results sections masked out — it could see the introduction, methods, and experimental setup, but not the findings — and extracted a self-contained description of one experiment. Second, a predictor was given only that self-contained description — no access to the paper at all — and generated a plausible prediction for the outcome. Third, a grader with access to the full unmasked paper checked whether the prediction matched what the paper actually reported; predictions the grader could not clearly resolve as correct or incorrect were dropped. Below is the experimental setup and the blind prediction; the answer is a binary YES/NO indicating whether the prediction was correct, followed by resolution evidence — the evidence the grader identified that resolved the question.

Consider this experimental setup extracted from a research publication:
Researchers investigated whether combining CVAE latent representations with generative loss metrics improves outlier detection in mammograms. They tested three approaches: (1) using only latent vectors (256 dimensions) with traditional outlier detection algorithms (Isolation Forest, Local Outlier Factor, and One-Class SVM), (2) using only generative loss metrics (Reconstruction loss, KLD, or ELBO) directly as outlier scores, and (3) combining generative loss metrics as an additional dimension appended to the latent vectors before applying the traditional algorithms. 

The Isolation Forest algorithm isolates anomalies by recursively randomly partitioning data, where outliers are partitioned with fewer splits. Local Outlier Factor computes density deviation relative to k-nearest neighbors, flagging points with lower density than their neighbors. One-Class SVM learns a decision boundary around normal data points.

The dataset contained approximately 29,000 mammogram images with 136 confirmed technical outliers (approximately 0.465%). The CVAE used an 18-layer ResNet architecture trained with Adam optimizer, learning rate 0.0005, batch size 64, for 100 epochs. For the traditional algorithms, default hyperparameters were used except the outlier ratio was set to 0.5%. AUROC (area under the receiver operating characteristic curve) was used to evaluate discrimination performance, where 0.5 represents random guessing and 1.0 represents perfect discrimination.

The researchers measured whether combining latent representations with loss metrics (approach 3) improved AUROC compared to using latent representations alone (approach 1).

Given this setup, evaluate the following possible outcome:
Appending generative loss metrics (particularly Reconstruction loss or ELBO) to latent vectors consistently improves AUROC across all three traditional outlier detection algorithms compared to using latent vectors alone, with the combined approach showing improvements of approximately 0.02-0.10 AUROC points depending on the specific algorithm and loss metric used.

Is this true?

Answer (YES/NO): NO